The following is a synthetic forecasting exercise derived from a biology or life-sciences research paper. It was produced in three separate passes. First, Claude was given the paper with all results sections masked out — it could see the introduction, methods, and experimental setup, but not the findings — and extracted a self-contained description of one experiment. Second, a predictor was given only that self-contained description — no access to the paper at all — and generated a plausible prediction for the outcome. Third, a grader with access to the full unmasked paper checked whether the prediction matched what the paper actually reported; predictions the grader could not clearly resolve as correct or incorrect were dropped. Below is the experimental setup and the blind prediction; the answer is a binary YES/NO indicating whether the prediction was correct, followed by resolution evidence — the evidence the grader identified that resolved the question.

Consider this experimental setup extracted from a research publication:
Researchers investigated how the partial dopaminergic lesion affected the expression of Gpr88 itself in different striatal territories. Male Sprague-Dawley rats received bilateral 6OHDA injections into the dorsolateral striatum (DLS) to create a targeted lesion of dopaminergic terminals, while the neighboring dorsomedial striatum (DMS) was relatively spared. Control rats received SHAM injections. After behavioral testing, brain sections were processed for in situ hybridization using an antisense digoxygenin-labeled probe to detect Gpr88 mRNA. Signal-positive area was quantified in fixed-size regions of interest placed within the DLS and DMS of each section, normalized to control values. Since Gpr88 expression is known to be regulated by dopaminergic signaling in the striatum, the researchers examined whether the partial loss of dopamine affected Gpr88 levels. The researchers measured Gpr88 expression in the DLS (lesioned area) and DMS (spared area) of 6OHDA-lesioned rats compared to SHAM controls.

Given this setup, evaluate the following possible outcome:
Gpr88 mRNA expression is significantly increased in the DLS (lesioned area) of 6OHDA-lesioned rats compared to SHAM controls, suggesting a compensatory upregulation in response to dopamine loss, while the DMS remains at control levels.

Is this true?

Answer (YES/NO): NO